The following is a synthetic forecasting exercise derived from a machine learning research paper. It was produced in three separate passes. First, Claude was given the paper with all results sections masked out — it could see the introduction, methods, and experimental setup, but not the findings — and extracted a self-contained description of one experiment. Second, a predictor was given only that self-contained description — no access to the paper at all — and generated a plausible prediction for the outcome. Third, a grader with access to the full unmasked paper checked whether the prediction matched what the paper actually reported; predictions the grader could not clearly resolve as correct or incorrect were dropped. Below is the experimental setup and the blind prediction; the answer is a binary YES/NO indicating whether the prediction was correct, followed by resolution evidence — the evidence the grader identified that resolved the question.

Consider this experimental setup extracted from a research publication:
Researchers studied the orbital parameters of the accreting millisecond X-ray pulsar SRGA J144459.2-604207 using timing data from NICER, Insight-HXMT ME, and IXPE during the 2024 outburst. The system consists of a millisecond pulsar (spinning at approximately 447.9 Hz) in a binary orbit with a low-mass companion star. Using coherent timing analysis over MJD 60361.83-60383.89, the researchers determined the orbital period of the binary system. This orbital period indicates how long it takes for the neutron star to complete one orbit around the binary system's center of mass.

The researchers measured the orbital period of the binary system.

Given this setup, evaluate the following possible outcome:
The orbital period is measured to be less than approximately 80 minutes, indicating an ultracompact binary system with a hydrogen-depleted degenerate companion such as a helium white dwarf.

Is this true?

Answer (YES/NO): NO